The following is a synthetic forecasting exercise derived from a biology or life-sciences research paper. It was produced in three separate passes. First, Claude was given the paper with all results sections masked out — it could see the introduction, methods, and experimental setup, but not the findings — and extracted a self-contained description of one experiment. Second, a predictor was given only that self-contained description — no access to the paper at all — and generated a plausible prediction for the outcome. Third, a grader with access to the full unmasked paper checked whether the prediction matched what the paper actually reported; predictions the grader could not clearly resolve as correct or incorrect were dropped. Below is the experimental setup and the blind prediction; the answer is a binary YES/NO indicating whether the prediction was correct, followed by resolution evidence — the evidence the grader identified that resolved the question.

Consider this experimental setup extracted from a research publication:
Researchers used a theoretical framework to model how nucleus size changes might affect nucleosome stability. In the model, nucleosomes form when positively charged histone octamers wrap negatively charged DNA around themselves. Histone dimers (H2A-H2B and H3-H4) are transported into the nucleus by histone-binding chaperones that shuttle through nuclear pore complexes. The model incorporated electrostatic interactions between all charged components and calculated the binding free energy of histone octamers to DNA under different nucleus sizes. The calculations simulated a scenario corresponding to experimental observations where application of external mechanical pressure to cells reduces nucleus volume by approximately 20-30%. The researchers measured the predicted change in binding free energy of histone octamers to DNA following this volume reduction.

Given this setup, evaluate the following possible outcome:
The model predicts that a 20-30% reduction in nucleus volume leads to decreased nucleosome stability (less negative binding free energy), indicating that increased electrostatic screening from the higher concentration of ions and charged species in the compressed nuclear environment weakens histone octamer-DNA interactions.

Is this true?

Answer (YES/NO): NO